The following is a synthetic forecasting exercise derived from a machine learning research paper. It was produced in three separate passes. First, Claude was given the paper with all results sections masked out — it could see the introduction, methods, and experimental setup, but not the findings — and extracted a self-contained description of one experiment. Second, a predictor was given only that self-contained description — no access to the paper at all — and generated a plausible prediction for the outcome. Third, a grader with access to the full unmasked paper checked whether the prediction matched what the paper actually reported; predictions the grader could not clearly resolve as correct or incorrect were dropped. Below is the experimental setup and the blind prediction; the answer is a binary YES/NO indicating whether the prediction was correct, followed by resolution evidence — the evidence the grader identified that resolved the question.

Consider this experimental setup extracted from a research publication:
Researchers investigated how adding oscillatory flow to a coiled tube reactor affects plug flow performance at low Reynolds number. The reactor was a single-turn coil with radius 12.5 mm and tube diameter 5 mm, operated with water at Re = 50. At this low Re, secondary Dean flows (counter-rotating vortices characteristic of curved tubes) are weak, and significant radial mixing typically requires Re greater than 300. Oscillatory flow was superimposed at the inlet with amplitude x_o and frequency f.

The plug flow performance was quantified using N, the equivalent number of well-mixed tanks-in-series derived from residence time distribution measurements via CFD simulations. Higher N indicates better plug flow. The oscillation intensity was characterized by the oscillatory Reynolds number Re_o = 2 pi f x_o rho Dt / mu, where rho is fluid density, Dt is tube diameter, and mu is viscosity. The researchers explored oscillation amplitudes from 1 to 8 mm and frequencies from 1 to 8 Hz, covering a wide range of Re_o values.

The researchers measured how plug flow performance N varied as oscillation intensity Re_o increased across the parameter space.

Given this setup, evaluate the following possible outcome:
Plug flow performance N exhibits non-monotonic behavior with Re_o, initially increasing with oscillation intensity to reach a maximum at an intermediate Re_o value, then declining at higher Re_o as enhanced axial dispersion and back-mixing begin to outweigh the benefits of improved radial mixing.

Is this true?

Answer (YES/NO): YES